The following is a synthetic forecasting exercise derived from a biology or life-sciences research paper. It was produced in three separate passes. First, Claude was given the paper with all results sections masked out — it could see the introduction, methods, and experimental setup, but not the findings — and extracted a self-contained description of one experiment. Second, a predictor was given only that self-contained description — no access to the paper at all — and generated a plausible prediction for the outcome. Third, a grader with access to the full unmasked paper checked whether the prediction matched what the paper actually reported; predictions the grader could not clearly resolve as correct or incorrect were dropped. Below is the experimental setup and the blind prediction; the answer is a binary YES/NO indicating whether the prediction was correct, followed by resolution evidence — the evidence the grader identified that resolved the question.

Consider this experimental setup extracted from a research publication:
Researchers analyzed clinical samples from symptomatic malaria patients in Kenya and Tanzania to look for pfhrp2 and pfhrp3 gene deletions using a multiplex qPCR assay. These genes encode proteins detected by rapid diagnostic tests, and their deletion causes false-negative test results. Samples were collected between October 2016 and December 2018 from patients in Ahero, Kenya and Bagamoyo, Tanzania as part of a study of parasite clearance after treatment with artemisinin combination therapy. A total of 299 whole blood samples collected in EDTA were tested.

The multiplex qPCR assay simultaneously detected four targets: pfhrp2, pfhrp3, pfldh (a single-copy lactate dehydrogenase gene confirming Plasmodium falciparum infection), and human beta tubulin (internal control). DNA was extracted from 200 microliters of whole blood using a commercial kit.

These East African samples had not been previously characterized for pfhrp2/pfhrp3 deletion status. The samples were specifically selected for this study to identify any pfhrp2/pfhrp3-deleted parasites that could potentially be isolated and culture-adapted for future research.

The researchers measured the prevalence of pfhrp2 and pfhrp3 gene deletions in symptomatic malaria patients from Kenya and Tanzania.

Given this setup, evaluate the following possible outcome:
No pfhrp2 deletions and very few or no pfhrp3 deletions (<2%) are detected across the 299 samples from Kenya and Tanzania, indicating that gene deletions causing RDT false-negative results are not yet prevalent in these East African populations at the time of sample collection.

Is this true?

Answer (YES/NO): NO